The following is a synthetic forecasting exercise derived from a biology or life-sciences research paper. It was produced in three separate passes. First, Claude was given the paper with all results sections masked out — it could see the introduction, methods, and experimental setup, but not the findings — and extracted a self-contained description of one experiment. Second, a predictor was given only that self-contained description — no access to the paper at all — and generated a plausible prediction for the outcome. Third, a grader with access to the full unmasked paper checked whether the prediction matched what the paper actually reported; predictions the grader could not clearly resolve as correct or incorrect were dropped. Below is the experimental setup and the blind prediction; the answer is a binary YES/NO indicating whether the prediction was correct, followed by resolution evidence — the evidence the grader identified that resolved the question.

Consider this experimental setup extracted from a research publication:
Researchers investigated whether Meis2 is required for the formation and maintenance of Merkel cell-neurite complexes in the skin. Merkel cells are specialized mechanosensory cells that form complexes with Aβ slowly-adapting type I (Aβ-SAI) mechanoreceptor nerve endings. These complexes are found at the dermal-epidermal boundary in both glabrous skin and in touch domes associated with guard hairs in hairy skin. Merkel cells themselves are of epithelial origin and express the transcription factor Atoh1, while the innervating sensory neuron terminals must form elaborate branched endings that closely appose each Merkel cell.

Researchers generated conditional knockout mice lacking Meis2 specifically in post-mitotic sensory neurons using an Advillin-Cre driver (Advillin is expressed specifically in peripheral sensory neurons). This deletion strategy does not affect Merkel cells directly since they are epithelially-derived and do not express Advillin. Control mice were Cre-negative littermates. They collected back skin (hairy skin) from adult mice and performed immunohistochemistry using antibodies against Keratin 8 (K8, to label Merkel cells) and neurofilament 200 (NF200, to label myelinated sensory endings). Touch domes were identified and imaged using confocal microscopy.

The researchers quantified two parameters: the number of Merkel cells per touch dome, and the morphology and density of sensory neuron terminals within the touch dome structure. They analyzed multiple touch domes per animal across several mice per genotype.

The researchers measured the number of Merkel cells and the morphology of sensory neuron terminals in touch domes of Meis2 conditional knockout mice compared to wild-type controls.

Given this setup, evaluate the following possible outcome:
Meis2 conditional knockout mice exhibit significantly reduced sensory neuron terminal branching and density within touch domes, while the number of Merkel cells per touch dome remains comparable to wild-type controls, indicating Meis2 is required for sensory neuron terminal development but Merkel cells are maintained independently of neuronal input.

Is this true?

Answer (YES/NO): NO